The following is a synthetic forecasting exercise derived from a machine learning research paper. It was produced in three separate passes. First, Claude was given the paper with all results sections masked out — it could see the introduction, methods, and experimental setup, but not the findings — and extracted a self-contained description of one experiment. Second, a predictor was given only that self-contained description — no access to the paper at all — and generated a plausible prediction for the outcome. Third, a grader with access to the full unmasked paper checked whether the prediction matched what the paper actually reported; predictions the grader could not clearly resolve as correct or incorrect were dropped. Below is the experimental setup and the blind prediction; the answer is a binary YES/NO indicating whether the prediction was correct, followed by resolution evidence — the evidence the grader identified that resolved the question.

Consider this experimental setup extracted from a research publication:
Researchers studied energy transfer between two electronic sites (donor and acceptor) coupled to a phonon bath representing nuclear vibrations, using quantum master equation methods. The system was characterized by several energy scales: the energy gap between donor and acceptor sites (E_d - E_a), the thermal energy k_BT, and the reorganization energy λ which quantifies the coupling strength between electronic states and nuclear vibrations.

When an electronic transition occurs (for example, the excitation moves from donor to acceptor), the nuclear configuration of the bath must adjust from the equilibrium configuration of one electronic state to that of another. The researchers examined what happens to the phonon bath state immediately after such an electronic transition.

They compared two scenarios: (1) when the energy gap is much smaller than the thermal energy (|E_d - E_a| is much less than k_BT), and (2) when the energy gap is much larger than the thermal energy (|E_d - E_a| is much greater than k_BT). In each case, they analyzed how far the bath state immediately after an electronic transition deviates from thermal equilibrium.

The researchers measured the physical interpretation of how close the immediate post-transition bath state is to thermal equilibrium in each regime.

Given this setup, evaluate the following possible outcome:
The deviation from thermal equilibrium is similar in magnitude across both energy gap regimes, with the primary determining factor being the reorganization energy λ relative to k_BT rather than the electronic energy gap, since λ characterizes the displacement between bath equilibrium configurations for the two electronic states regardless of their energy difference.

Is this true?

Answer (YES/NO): NO